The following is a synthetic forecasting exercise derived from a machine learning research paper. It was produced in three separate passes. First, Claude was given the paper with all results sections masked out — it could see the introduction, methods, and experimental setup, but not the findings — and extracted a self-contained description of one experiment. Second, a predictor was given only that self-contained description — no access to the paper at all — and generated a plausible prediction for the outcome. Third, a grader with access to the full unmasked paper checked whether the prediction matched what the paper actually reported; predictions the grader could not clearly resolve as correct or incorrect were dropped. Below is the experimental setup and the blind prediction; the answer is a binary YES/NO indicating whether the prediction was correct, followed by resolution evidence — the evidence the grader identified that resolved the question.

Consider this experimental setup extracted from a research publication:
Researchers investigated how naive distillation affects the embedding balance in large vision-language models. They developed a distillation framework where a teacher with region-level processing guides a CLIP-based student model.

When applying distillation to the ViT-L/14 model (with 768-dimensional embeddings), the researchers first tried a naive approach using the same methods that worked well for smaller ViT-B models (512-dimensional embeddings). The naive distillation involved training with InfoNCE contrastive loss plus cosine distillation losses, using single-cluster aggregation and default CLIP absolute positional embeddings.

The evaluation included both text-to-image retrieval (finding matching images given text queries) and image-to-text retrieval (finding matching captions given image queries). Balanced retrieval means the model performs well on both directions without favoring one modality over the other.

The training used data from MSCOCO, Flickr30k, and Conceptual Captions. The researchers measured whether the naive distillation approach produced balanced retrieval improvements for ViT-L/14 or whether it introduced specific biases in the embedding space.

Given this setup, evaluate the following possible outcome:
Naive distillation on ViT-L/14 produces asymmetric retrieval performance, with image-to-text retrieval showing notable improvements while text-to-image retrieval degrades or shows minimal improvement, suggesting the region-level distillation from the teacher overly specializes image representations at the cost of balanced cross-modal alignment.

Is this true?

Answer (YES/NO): NO